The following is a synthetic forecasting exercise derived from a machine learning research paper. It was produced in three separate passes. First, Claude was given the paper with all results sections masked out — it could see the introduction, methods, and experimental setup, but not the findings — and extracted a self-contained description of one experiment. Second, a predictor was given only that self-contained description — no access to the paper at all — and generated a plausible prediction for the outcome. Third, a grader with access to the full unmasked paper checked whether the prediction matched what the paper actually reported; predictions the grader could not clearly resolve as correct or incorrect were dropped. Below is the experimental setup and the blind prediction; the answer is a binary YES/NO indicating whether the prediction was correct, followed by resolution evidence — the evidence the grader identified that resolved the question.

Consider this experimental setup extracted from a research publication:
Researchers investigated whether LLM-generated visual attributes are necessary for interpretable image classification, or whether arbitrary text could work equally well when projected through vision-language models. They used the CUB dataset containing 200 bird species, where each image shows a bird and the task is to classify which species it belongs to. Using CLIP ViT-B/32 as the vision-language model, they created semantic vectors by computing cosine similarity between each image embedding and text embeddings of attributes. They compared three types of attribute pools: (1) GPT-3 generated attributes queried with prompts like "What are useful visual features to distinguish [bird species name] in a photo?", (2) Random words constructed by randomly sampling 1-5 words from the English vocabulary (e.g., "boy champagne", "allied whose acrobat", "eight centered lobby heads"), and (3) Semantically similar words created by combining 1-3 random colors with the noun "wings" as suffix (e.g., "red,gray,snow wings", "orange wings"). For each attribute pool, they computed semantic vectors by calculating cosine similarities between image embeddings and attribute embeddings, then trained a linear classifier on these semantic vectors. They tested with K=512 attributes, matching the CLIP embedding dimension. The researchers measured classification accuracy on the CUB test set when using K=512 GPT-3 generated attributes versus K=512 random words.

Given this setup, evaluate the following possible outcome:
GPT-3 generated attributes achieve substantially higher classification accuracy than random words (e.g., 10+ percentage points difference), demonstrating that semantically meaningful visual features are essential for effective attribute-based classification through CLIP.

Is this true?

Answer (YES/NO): NO